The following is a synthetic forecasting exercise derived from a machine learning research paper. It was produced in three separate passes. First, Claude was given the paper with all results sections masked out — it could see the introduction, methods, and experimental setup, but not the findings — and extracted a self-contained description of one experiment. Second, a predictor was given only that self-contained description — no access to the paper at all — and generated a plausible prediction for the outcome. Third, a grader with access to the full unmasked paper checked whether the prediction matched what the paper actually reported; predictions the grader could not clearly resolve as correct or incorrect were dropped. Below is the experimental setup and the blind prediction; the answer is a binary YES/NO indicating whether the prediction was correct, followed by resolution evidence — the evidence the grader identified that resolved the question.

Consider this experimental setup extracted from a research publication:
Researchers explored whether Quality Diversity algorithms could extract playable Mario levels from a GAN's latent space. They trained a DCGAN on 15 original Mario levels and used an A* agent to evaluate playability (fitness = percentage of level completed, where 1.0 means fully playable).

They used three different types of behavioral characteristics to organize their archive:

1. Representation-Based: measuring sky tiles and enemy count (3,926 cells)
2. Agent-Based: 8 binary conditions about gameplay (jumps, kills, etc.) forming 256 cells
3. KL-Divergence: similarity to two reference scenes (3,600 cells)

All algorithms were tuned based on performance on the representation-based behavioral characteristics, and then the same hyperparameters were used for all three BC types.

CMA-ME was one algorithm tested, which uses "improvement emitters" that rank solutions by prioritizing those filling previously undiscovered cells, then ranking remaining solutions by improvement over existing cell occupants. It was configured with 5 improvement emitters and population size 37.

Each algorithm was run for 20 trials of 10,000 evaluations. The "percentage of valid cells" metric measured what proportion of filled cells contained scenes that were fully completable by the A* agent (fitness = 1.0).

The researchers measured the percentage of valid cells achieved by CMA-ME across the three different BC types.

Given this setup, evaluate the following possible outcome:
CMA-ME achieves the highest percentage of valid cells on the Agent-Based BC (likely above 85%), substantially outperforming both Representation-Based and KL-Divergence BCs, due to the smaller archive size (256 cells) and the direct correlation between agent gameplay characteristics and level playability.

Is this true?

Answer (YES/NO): NO